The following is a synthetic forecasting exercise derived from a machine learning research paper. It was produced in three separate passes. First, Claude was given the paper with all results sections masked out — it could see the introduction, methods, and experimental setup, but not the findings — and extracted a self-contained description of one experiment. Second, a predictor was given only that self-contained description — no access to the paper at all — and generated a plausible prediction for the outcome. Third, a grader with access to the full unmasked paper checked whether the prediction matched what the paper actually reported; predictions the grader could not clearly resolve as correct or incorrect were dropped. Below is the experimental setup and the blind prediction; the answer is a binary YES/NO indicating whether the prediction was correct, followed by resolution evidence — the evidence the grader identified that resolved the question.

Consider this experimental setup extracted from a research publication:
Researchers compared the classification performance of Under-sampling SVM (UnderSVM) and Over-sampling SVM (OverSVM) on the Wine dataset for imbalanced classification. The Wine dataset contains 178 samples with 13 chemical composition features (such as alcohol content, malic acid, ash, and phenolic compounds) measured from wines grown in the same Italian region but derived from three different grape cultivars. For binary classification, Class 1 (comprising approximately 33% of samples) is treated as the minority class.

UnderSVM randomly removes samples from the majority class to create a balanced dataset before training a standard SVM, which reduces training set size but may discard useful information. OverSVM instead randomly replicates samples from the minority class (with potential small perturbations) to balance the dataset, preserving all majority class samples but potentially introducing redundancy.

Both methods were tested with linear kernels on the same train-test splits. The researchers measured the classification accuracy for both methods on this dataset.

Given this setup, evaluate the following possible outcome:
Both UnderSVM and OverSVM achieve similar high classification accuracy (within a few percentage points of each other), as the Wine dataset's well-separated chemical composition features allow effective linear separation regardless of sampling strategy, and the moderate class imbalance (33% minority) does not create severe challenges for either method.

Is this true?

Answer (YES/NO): NO